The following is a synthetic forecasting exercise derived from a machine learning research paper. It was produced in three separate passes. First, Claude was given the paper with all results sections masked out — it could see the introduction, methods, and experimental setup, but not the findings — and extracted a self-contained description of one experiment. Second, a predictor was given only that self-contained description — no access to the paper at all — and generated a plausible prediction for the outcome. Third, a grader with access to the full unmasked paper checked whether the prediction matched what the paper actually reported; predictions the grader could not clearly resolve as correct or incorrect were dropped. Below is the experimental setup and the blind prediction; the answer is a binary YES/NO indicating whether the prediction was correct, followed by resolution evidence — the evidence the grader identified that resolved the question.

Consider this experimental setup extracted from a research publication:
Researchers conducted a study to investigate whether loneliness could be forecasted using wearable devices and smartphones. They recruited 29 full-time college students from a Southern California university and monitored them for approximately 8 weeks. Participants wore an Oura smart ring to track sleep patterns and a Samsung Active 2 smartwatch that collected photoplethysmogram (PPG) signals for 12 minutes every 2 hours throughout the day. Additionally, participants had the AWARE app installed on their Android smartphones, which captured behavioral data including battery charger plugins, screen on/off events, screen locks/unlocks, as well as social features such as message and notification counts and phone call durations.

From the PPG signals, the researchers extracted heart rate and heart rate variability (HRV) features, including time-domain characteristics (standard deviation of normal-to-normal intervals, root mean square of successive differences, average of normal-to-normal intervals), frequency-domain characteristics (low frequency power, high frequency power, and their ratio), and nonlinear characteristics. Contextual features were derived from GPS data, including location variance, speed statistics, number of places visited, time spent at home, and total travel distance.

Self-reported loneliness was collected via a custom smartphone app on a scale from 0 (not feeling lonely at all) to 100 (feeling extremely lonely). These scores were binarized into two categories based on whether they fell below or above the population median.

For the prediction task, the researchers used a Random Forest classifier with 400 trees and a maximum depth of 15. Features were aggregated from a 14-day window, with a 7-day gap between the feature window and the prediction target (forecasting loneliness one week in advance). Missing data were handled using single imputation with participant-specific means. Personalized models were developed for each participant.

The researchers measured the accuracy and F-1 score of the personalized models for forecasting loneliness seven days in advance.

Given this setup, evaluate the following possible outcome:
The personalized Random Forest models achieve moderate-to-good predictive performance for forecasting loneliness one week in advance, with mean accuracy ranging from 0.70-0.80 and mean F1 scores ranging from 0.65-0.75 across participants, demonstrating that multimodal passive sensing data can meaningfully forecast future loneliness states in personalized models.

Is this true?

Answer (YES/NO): NO